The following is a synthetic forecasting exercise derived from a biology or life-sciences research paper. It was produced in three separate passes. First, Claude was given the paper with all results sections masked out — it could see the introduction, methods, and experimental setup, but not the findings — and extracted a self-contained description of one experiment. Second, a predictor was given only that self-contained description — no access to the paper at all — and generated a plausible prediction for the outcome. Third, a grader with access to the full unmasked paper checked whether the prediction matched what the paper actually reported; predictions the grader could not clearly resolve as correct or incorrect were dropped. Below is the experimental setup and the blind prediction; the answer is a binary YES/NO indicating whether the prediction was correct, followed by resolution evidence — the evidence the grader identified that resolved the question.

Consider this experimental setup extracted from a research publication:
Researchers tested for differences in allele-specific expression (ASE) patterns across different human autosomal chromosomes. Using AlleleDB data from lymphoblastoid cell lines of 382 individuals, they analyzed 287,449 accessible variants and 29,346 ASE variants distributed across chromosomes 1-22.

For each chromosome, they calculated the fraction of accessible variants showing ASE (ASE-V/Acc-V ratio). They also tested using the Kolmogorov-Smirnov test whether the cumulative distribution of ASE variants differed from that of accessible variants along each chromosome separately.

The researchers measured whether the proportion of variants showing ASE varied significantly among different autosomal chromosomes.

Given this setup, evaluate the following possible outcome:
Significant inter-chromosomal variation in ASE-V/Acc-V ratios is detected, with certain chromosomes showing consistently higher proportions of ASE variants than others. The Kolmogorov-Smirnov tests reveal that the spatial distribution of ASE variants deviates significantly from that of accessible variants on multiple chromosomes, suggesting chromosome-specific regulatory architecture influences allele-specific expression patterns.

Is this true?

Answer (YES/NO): YES